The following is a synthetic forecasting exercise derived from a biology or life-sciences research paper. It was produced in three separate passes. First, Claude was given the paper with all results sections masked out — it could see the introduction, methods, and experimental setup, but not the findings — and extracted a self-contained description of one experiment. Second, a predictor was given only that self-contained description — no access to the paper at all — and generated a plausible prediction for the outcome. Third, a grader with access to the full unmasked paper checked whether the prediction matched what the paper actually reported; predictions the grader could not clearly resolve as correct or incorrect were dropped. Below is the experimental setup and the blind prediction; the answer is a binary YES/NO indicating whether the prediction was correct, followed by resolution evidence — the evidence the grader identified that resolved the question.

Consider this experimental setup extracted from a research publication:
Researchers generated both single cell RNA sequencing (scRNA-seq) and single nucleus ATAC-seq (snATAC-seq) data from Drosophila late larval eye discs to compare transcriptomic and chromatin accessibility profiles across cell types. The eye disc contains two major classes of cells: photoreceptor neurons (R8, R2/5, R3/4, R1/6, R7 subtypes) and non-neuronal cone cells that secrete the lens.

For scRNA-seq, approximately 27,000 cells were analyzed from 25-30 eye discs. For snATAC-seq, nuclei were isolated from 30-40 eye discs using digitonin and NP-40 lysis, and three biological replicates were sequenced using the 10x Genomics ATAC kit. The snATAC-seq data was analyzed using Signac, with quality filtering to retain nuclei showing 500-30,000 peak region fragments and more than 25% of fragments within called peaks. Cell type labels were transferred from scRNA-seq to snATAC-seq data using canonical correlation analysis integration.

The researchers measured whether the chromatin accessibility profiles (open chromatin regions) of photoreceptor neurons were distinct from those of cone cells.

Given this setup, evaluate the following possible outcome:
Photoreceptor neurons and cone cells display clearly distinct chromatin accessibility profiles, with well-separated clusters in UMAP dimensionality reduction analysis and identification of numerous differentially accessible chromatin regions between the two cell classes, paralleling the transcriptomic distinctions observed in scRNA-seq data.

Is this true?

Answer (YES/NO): YES